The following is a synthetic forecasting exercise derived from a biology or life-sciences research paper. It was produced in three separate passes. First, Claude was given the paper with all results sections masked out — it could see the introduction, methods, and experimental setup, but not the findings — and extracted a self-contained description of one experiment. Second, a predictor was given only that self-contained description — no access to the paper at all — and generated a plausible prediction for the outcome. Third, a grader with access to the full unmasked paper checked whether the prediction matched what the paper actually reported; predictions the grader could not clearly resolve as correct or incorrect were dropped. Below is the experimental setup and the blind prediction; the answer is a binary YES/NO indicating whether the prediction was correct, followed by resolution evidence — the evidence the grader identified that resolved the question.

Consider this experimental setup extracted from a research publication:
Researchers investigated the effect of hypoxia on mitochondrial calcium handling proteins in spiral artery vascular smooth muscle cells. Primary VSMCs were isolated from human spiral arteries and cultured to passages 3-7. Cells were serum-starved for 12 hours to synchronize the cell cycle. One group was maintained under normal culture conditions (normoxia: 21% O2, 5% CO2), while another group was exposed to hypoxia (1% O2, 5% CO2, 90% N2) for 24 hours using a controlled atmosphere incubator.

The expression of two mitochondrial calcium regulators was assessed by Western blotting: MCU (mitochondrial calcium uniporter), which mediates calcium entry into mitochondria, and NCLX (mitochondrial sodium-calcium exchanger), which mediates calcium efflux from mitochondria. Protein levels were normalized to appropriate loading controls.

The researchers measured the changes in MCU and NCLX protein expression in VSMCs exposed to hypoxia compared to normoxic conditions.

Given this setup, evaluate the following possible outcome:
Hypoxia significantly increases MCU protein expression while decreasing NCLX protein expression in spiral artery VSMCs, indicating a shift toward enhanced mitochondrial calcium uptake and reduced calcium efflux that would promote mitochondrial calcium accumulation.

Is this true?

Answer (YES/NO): NO